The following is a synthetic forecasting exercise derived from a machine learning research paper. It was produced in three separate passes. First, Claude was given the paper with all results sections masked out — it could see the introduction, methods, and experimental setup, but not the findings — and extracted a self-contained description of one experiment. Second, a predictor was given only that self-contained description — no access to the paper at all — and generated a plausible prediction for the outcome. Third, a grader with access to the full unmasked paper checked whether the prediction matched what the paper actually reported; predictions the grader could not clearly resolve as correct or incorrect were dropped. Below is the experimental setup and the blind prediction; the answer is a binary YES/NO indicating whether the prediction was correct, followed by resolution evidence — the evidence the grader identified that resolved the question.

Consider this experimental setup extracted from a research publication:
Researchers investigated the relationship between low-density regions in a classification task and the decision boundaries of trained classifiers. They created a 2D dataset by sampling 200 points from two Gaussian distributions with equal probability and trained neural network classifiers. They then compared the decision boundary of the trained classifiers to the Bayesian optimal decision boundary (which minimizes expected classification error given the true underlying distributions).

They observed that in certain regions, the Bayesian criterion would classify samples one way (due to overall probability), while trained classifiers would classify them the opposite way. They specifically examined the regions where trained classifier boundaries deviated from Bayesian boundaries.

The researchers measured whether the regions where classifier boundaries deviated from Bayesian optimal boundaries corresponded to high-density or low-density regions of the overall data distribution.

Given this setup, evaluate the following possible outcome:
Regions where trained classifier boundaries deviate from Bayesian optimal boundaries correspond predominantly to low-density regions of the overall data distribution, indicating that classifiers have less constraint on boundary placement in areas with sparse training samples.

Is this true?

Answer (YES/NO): YES